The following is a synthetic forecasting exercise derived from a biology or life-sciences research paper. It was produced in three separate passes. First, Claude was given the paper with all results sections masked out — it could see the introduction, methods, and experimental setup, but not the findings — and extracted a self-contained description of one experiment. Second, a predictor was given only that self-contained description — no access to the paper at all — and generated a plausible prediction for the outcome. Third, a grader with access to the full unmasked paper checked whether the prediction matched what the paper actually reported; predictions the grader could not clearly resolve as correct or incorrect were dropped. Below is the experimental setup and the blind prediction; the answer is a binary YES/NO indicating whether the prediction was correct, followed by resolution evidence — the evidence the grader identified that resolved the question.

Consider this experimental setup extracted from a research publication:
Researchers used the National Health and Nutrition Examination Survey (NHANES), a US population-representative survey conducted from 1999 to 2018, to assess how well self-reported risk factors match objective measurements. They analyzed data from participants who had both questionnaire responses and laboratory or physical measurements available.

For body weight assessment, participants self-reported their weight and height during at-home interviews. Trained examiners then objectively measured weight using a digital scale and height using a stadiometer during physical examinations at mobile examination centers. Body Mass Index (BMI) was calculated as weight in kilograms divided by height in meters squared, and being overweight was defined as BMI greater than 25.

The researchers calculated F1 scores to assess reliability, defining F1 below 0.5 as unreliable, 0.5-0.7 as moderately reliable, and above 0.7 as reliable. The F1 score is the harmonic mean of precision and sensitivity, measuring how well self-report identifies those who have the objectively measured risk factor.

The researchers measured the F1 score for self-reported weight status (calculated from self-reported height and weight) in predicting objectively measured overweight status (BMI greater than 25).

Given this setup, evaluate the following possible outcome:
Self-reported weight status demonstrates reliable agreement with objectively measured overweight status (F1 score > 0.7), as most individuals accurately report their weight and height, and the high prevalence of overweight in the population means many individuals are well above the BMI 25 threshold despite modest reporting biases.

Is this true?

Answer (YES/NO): YES